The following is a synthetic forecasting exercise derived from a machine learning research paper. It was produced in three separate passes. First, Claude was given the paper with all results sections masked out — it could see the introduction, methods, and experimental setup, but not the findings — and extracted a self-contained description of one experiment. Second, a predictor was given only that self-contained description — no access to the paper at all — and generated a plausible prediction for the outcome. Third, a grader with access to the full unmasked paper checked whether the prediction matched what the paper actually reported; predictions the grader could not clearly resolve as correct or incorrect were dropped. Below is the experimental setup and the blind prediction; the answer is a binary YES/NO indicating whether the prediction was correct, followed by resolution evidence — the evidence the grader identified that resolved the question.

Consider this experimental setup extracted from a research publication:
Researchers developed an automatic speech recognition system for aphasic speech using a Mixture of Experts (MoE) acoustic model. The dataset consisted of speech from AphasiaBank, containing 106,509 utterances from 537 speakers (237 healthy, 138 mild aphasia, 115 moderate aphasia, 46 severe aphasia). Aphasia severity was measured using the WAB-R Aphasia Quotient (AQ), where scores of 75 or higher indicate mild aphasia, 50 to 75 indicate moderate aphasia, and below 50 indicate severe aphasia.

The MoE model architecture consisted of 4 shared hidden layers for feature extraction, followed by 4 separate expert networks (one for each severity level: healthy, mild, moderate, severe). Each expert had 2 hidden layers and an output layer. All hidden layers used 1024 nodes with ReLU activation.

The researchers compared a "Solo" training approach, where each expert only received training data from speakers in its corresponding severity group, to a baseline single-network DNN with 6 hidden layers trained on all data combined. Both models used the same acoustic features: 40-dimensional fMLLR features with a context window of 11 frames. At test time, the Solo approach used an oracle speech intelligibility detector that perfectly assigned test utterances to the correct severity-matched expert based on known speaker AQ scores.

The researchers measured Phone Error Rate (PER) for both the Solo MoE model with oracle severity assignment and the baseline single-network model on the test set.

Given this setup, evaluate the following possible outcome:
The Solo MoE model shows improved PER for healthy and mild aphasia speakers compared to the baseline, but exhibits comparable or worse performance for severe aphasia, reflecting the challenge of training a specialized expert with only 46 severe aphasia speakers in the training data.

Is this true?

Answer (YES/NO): NO